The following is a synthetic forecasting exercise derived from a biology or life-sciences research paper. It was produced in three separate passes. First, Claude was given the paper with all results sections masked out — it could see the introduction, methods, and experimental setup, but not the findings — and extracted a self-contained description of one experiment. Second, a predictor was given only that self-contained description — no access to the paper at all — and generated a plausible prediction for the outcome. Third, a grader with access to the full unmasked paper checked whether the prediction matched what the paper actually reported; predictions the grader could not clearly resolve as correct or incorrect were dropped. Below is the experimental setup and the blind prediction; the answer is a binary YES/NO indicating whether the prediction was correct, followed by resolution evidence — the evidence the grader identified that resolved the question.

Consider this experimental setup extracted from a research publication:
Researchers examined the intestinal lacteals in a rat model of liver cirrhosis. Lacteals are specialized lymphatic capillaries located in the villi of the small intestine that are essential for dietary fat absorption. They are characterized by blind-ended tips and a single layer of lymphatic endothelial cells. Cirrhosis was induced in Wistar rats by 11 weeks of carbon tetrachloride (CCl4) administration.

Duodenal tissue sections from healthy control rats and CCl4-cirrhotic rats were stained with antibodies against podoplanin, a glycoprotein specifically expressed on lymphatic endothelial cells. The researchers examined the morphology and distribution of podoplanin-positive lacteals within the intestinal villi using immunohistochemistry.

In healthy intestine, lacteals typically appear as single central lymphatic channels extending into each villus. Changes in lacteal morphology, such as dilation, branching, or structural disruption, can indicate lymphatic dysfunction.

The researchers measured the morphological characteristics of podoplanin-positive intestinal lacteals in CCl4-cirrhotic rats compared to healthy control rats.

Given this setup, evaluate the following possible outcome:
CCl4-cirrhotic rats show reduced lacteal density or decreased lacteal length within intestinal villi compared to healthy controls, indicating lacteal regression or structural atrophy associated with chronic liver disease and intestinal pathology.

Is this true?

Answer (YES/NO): NO